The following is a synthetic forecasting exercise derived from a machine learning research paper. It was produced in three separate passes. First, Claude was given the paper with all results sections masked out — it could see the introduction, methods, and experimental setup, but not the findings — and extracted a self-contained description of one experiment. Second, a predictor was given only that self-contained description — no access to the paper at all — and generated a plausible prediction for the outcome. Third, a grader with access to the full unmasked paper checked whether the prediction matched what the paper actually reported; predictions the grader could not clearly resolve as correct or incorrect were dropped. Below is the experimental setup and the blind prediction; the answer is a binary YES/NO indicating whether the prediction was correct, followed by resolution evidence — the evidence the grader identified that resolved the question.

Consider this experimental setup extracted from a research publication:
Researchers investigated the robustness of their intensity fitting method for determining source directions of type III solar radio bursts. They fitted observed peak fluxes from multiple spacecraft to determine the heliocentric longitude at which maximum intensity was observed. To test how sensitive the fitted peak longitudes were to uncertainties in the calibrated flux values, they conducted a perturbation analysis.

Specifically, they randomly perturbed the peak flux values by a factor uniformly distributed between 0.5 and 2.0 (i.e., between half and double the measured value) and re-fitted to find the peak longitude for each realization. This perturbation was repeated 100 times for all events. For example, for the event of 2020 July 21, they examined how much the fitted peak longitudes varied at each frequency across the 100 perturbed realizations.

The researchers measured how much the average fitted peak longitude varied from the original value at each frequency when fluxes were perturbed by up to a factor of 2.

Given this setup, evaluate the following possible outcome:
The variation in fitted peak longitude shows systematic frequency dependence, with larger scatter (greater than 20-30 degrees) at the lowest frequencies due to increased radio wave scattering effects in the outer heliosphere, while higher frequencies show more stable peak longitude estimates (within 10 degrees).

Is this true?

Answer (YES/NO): NO